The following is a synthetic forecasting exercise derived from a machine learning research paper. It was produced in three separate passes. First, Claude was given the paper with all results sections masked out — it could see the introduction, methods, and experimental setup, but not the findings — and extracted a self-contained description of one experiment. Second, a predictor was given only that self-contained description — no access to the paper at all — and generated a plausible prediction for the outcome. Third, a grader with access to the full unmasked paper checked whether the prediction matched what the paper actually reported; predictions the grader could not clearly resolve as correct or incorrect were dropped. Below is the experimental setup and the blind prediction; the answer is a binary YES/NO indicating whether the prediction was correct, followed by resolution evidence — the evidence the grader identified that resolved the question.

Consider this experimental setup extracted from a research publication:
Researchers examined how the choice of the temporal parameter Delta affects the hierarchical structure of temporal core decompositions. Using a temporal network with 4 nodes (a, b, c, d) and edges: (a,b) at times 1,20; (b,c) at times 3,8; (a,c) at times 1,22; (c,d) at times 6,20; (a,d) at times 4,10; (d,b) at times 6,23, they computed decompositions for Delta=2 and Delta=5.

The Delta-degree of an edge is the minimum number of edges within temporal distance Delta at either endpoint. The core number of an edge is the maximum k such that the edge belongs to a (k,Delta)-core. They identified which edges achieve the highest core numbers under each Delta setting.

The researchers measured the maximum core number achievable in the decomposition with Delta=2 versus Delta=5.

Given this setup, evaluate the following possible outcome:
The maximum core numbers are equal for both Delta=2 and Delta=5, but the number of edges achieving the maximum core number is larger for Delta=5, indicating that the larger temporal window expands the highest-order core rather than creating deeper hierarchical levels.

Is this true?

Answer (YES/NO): NO